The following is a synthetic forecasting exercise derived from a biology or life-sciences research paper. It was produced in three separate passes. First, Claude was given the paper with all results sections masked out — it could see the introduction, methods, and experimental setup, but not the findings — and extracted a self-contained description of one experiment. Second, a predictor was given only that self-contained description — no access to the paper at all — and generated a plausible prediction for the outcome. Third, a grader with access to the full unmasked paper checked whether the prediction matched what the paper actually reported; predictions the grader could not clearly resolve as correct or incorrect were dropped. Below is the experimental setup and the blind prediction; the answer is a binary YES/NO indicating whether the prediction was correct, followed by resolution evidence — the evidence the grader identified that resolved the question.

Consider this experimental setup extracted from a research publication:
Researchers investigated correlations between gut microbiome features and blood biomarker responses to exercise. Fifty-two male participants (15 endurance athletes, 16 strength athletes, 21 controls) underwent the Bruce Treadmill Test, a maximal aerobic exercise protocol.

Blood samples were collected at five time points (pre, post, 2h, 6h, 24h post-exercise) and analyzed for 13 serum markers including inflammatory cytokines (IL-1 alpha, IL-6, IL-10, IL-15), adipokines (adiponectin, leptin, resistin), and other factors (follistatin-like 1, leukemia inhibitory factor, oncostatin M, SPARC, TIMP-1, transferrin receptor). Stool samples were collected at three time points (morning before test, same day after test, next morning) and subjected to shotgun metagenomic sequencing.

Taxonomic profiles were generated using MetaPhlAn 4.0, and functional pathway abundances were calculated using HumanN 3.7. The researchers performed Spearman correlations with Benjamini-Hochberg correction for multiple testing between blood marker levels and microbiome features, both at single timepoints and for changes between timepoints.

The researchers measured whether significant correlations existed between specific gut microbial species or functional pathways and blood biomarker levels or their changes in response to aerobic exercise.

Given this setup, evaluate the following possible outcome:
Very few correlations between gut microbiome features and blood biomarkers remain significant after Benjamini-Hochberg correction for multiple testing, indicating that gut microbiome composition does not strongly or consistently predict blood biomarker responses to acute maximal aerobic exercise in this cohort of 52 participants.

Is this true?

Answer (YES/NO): NO